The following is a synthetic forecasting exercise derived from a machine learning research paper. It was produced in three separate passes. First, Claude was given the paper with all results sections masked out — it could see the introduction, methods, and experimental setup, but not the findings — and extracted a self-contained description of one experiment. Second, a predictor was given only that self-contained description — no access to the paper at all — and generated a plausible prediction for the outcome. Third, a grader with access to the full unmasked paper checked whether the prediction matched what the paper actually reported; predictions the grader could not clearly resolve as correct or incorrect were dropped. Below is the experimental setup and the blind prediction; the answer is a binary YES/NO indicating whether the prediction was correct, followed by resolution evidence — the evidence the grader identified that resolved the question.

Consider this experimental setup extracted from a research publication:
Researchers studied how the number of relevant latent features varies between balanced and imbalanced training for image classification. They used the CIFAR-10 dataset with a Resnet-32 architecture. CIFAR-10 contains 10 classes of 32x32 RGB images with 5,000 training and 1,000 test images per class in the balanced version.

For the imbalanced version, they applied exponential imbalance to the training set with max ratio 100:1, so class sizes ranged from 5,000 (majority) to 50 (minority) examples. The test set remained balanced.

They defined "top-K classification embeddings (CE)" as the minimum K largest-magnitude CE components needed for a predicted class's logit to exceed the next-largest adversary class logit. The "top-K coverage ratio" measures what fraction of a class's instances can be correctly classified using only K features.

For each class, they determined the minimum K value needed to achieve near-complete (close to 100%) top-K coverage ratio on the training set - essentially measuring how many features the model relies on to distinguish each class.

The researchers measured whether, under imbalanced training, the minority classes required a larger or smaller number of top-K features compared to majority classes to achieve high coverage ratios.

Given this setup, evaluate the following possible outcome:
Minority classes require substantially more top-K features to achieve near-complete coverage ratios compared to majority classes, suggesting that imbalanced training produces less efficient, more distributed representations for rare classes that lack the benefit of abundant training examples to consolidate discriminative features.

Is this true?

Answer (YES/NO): NO